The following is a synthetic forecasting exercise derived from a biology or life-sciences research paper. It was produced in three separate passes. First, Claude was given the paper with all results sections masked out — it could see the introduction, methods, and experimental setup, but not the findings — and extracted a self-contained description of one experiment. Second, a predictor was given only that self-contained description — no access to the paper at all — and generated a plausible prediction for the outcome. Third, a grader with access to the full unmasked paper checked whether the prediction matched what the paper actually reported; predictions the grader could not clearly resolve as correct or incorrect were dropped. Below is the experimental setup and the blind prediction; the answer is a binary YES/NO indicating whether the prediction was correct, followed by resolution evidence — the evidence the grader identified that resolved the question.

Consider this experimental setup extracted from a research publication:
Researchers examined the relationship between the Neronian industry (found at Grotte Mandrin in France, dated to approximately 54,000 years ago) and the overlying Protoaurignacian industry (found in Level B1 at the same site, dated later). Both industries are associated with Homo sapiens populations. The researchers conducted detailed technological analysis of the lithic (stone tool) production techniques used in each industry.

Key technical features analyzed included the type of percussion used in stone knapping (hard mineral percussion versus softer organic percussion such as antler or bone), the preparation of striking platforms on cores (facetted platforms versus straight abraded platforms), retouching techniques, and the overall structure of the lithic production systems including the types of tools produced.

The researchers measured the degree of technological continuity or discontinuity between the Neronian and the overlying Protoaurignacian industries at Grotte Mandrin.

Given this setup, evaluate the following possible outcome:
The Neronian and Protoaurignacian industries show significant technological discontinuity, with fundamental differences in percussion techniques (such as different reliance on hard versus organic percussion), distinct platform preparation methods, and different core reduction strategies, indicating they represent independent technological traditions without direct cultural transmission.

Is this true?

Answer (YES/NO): NO